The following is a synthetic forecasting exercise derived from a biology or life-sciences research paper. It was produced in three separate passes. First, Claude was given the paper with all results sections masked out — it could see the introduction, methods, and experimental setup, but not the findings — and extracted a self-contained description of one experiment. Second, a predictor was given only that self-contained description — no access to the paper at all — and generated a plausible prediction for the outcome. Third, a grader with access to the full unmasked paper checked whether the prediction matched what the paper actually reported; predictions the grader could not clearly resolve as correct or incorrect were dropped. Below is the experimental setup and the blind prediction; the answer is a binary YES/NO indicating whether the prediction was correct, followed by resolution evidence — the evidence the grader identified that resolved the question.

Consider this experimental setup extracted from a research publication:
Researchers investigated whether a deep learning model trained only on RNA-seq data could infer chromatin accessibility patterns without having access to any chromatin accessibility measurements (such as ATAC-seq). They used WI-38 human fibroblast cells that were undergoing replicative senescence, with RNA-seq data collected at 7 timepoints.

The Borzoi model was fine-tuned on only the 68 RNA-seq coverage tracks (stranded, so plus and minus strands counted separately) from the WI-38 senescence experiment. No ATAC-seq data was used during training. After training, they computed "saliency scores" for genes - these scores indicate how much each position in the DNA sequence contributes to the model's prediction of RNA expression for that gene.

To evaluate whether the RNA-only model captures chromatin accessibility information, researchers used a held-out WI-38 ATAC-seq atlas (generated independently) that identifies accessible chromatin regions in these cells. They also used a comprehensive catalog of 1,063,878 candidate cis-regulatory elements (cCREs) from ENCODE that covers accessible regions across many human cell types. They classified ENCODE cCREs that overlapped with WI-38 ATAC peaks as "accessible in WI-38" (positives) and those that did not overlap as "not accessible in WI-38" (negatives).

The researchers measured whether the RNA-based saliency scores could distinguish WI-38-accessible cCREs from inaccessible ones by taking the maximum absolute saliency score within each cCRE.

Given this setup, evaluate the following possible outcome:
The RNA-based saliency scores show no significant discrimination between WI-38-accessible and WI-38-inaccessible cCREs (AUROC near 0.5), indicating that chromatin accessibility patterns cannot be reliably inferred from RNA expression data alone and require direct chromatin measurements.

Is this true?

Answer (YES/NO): NO